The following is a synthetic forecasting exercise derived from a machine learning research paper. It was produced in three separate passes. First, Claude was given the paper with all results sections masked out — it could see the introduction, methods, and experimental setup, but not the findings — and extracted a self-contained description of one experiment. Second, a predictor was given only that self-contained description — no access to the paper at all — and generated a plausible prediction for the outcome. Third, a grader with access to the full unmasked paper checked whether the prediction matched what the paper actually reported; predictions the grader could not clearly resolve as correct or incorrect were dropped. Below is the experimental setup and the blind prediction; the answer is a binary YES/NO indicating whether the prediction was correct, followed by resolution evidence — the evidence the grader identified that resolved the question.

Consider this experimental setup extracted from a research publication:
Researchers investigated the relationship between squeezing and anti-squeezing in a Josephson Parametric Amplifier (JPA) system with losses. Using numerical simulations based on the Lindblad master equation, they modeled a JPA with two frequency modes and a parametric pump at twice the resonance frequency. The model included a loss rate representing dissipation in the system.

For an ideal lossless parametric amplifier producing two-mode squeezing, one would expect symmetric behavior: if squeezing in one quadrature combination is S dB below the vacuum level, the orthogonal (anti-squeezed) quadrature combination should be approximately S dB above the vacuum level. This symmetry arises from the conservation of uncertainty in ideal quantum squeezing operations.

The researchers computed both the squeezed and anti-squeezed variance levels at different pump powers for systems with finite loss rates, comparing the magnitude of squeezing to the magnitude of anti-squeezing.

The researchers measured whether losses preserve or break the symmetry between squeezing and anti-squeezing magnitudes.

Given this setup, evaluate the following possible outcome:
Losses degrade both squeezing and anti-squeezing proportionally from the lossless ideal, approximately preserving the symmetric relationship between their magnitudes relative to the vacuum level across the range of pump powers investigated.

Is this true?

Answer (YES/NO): NO